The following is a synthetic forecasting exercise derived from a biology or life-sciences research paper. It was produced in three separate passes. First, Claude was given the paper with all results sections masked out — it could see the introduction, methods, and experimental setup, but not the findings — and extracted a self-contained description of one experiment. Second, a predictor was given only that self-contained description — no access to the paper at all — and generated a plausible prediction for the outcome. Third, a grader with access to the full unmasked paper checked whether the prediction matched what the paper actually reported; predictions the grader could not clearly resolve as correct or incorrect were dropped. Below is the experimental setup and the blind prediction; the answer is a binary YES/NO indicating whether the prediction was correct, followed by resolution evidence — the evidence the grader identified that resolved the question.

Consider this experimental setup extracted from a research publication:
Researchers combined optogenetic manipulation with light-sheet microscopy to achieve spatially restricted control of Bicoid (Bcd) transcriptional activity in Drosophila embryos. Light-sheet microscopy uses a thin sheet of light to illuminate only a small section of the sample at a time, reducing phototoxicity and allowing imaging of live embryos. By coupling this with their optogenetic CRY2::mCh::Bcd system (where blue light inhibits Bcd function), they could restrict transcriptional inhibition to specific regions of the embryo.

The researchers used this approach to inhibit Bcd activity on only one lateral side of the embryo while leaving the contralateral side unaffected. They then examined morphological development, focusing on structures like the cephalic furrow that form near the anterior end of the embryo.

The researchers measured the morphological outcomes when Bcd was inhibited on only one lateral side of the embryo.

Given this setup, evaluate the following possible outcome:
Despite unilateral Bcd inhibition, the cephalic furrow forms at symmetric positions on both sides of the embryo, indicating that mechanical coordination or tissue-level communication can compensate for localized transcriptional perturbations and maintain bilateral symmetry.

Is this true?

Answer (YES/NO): NO